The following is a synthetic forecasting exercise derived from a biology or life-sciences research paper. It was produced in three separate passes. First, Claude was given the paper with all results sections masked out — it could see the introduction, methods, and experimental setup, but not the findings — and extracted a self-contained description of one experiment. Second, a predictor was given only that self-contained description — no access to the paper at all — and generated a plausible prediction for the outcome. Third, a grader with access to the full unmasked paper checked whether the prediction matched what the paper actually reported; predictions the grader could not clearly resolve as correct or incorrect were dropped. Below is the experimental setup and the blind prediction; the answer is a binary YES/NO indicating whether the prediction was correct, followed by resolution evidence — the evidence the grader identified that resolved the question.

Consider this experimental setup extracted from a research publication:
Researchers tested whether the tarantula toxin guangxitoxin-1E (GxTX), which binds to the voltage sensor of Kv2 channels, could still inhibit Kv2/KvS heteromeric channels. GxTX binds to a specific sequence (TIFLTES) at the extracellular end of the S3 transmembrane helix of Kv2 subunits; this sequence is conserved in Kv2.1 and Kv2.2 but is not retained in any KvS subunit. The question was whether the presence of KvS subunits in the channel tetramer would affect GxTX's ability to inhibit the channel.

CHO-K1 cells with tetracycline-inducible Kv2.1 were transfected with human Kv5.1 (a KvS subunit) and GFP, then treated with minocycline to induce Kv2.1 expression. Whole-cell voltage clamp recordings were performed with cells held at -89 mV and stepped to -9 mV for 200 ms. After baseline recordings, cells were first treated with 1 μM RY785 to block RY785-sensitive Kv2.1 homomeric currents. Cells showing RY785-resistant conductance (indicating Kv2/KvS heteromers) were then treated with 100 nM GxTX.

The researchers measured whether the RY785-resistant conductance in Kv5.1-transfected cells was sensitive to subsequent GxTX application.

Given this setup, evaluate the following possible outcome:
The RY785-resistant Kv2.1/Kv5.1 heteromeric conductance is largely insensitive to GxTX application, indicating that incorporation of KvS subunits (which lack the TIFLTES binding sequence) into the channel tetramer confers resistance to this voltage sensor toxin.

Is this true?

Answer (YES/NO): NO